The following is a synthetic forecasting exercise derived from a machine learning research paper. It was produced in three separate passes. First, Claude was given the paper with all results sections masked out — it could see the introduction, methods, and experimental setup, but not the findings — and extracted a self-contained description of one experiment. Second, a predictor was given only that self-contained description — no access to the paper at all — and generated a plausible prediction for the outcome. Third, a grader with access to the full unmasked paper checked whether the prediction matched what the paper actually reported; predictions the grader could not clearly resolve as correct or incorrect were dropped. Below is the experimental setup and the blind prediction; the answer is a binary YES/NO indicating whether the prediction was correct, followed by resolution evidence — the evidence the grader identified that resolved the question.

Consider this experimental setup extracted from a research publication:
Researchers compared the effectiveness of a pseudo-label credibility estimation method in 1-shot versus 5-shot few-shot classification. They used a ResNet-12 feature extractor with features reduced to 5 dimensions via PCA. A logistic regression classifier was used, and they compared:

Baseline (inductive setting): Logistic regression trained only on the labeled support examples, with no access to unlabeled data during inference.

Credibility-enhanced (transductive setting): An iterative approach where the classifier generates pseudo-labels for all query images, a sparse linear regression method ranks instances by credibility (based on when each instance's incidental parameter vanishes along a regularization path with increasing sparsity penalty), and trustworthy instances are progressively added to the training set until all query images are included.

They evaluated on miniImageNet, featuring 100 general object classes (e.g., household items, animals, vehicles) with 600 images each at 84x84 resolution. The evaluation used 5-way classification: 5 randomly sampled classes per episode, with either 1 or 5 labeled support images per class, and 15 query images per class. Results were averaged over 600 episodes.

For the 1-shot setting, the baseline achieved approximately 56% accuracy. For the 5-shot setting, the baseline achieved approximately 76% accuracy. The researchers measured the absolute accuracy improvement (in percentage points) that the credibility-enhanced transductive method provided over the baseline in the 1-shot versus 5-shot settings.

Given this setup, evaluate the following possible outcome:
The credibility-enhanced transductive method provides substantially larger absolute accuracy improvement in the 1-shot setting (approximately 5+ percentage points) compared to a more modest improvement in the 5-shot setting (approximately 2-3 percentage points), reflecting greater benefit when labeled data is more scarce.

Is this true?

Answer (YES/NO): YES